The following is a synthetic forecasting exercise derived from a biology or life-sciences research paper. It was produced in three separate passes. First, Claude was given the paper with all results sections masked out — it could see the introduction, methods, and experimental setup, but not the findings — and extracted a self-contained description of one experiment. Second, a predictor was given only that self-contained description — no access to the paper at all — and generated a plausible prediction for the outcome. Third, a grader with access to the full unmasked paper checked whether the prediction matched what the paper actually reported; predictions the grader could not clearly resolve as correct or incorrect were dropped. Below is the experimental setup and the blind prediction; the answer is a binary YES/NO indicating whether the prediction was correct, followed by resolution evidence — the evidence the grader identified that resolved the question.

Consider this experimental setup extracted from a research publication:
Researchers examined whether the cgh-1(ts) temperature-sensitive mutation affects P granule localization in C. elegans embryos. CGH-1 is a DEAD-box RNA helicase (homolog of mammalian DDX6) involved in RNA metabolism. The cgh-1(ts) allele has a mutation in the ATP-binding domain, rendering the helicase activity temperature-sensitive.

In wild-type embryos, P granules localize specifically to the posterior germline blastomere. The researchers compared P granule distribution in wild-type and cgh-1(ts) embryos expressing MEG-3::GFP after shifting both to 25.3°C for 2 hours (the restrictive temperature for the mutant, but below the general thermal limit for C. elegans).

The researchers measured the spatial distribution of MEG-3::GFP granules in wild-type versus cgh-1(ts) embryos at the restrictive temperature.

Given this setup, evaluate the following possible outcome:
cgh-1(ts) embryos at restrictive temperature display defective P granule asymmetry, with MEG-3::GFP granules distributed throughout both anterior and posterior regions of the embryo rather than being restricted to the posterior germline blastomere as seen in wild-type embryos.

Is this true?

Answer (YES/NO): YES